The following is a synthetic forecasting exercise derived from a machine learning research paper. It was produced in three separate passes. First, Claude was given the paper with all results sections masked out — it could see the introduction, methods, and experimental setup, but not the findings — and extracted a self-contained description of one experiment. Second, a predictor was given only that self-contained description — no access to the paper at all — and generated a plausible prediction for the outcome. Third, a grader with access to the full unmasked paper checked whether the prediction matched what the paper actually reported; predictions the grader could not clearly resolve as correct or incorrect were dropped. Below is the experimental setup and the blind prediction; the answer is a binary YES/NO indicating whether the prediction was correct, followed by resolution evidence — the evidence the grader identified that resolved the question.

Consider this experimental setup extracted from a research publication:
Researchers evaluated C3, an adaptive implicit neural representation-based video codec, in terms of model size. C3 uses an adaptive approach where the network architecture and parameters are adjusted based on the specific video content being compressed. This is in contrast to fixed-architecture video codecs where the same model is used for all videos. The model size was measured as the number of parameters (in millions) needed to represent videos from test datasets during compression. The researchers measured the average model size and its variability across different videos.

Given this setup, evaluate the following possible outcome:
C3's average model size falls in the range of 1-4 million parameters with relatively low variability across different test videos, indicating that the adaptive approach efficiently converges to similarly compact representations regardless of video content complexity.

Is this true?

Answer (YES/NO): NO